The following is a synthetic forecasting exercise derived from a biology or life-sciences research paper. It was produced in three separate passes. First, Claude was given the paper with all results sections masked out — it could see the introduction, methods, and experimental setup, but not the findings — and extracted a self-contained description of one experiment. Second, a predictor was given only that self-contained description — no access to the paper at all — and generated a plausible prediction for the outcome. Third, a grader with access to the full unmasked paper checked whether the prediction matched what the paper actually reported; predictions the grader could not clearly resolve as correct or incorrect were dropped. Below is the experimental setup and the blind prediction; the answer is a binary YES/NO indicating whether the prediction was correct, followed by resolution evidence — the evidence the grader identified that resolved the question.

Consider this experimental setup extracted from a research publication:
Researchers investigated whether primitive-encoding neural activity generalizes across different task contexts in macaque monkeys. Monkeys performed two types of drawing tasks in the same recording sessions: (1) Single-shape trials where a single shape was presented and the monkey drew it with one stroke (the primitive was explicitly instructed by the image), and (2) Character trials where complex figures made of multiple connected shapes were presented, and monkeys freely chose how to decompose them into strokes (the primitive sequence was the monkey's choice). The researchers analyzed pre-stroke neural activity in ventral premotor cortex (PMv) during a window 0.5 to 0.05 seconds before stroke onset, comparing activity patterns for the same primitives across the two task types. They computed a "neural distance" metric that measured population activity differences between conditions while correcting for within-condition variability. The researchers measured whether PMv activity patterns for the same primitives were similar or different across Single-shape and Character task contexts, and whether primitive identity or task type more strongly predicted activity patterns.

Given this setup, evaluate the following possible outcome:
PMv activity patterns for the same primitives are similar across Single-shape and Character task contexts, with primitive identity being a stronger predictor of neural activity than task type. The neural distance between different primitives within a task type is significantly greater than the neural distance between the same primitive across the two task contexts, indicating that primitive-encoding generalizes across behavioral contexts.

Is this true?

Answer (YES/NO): YES